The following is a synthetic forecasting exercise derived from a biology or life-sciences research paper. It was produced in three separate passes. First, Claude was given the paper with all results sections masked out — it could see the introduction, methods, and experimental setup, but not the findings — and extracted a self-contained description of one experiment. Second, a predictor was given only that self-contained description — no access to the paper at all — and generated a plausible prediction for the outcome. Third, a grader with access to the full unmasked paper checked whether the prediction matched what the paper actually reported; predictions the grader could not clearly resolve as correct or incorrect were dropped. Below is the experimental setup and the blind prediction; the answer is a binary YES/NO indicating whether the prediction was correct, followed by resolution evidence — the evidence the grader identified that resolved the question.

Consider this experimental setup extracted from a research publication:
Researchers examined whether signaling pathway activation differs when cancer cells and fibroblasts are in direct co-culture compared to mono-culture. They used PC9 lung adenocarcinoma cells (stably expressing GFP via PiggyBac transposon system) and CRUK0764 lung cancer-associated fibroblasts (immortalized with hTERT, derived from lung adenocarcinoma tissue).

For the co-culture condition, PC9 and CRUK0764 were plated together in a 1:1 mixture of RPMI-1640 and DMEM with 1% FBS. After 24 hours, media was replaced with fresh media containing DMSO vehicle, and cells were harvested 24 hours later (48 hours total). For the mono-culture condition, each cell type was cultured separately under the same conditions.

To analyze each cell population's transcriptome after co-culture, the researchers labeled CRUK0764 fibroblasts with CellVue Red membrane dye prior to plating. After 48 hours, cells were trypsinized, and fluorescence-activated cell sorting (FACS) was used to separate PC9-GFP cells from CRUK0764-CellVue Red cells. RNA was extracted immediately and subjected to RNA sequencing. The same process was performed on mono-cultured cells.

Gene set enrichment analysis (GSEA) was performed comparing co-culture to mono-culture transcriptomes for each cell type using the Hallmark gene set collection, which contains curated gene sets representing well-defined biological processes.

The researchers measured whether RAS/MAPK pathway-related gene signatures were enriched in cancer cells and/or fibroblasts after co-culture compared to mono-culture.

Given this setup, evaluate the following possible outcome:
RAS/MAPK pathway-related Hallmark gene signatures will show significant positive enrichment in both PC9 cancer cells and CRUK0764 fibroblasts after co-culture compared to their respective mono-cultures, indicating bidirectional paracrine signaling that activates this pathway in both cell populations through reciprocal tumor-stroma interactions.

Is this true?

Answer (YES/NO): YES